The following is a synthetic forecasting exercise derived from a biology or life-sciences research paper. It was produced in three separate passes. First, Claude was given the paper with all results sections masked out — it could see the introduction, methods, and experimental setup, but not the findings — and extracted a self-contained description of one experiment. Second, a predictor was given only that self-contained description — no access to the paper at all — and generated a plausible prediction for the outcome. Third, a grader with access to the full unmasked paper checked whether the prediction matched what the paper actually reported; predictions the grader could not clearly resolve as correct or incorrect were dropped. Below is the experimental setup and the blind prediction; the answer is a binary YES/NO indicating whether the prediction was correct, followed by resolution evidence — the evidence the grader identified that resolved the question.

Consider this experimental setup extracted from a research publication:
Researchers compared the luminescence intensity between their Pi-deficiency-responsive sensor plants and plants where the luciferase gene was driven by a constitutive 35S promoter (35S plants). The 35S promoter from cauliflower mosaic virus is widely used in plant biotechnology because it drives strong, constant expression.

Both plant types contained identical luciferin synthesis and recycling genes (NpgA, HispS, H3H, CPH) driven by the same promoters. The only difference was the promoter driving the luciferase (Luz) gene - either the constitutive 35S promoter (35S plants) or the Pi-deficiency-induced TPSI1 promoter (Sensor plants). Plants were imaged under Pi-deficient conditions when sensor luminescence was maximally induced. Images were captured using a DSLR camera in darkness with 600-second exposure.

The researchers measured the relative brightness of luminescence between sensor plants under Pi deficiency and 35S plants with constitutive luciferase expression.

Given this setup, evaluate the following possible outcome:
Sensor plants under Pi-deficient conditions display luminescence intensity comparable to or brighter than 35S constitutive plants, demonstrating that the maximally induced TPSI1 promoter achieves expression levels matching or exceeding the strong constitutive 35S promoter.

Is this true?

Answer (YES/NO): NO